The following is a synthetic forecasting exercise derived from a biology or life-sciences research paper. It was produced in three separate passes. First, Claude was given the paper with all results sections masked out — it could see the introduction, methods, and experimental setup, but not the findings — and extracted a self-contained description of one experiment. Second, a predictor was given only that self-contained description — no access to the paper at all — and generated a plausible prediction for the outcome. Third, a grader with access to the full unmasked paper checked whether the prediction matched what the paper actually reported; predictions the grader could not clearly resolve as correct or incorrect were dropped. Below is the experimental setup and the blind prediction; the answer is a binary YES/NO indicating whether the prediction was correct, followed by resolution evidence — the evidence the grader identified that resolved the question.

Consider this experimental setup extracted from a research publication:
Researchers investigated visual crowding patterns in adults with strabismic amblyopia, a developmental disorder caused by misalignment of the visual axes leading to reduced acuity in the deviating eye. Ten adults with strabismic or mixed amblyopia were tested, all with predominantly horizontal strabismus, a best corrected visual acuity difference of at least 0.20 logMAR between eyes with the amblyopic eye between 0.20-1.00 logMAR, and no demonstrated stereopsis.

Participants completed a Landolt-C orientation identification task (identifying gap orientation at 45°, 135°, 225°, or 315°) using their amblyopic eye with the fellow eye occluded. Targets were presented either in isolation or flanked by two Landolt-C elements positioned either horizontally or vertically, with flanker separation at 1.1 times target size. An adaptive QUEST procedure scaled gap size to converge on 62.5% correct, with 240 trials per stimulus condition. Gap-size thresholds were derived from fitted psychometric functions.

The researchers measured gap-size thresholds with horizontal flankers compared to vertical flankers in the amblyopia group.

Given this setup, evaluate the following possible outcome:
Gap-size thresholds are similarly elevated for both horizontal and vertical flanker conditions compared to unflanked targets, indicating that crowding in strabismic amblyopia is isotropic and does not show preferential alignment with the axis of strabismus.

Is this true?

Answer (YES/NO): YES